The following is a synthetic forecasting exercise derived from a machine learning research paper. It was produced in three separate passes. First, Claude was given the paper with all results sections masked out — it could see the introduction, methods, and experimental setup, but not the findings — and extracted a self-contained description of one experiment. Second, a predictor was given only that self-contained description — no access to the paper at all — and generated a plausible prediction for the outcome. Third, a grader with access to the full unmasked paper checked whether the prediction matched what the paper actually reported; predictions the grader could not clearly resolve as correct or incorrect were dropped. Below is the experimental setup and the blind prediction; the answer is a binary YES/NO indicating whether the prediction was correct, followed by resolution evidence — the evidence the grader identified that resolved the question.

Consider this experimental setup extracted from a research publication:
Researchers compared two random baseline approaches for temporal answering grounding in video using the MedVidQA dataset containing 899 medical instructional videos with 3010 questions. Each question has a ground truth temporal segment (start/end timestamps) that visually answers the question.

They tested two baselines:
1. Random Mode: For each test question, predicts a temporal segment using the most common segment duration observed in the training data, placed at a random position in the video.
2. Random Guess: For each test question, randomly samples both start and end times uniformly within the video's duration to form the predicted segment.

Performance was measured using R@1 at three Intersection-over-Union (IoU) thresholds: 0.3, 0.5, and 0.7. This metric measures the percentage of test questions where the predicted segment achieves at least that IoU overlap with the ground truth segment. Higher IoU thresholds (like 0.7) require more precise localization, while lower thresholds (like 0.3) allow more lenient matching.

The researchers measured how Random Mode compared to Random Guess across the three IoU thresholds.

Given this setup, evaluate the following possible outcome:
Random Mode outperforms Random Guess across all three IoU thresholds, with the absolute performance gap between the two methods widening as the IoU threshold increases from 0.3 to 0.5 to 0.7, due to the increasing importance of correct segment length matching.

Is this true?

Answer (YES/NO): NO